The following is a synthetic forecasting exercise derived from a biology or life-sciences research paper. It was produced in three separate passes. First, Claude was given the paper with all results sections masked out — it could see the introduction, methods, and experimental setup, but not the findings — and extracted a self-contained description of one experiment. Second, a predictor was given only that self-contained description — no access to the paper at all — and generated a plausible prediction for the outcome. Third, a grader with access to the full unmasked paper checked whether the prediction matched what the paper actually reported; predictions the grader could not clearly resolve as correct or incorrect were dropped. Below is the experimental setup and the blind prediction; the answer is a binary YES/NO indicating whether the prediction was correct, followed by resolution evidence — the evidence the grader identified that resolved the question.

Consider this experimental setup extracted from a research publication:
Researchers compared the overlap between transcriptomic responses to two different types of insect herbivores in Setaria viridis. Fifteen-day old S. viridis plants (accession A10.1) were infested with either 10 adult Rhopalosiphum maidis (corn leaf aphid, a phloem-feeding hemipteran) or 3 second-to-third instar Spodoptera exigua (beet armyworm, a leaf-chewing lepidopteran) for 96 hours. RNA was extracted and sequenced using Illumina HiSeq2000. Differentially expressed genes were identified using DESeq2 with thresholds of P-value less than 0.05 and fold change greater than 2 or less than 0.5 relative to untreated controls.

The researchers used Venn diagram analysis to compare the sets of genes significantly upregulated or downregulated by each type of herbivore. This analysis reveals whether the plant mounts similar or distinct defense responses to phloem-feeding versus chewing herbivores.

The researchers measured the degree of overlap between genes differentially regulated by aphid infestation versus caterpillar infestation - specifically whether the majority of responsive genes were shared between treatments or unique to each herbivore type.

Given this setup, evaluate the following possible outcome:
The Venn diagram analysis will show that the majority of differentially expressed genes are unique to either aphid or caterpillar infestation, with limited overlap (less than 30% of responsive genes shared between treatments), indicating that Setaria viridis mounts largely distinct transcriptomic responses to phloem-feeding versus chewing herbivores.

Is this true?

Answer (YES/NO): NO